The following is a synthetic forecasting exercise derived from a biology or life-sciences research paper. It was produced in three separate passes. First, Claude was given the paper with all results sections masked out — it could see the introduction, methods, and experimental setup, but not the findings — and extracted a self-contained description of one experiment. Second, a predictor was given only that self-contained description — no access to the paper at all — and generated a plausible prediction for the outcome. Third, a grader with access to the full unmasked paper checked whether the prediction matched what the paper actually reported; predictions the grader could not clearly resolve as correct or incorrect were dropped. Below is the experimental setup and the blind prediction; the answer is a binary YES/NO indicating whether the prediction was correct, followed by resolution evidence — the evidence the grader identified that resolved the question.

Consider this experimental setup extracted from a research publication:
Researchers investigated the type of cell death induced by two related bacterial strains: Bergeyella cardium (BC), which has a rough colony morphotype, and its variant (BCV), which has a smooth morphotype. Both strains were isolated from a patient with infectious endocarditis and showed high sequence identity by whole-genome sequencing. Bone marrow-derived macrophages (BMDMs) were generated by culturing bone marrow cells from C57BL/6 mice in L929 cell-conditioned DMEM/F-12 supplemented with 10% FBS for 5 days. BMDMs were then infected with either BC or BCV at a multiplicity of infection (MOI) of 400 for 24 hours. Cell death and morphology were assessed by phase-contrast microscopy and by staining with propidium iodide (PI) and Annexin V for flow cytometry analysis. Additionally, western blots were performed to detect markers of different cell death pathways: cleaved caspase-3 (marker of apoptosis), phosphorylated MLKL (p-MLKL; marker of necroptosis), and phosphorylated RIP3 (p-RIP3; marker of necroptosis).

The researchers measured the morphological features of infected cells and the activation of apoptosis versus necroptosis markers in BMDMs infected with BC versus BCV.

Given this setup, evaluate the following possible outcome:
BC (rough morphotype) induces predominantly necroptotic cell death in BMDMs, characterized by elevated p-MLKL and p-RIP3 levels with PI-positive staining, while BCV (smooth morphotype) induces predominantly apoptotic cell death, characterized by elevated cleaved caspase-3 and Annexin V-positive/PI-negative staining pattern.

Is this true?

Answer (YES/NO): NO